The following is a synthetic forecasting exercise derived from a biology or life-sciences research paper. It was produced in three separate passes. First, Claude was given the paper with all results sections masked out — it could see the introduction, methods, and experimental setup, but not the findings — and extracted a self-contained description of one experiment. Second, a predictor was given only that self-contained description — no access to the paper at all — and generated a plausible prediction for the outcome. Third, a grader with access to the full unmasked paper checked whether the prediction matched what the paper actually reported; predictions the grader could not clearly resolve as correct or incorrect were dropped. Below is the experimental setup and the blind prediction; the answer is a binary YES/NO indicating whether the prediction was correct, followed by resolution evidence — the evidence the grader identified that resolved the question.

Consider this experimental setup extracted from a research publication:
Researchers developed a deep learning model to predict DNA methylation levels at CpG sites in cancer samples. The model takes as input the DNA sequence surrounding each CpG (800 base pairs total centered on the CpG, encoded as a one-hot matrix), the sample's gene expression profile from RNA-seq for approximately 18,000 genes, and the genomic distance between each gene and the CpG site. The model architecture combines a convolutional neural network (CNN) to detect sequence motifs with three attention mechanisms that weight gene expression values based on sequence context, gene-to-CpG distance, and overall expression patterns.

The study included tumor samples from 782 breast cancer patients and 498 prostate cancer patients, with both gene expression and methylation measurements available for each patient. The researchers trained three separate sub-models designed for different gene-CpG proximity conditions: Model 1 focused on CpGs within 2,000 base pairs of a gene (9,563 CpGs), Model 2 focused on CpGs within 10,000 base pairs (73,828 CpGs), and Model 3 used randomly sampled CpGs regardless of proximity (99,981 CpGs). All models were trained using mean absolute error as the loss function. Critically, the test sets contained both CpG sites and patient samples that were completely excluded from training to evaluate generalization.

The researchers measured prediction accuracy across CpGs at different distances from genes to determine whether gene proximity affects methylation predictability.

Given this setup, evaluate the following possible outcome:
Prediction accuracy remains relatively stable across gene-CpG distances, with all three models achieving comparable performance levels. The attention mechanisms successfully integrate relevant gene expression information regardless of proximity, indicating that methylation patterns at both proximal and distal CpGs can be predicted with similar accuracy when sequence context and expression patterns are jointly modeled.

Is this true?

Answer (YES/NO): NO